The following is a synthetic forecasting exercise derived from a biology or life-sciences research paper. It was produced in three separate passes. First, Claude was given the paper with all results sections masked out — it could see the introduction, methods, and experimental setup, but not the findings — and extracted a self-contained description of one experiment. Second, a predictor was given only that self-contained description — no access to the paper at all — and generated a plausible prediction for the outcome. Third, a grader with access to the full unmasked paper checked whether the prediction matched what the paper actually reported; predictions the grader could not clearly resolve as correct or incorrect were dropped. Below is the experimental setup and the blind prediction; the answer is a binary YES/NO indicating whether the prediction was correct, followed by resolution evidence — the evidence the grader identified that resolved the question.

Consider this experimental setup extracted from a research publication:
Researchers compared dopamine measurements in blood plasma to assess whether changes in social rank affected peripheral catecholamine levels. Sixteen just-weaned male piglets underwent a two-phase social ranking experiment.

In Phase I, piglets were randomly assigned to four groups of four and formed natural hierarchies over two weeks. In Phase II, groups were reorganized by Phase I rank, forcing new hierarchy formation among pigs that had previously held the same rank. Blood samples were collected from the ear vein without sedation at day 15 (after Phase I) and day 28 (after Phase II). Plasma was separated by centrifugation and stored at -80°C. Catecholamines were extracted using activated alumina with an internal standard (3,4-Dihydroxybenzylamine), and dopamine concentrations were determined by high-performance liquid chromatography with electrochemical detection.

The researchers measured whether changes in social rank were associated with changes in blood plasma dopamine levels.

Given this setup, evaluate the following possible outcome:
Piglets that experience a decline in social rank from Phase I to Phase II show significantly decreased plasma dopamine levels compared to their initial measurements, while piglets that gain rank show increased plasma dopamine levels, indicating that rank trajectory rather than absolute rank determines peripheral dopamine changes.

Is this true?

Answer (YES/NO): NO